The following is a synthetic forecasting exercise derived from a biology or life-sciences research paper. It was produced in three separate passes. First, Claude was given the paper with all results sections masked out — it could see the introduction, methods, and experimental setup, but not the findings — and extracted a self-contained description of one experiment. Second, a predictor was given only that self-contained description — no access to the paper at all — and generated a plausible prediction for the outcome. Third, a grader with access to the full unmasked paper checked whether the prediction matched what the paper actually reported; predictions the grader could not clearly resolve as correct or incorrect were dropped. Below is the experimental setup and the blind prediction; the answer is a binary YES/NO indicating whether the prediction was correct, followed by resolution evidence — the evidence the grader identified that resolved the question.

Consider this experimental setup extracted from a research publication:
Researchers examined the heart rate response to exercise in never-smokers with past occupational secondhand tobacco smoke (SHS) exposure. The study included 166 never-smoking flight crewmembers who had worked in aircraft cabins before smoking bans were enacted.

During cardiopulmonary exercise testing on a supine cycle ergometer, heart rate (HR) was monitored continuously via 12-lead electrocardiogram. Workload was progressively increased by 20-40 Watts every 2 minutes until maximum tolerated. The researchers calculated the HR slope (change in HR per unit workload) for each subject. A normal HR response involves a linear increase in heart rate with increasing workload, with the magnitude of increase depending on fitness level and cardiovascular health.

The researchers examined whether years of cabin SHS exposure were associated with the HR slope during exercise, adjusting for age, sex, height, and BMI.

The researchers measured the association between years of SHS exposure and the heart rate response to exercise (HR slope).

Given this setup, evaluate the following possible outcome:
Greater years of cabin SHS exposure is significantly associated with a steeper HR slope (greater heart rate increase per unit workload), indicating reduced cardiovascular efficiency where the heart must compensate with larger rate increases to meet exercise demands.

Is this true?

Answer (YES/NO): NO